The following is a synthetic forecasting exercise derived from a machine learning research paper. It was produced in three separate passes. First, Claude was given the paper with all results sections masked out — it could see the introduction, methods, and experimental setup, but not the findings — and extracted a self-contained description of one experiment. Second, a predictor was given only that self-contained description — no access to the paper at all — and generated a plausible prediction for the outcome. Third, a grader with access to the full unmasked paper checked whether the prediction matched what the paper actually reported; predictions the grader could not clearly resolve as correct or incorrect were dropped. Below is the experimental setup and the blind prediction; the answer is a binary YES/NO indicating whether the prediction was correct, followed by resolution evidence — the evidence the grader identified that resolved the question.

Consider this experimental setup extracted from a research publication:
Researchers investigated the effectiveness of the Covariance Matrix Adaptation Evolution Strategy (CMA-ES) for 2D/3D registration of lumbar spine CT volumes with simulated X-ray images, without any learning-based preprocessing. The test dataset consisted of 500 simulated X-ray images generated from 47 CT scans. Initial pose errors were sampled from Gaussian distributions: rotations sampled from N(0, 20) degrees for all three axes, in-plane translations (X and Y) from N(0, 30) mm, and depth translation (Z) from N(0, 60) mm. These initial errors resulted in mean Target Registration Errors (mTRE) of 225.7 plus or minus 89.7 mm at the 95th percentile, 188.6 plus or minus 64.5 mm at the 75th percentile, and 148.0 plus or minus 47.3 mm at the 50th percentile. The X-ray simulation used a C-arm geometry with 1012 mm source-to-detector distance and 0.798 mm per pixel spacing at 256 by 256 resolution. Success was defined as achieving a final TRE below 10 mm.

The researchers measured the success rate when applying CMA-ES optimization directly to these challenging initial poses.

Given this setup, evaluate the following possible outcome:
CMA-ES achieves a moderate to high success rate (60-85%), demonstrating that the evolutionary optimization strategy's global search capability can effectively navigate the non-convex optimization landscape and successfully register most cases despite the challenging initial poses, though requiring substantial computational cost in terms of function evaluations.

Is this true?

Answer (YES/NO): NO